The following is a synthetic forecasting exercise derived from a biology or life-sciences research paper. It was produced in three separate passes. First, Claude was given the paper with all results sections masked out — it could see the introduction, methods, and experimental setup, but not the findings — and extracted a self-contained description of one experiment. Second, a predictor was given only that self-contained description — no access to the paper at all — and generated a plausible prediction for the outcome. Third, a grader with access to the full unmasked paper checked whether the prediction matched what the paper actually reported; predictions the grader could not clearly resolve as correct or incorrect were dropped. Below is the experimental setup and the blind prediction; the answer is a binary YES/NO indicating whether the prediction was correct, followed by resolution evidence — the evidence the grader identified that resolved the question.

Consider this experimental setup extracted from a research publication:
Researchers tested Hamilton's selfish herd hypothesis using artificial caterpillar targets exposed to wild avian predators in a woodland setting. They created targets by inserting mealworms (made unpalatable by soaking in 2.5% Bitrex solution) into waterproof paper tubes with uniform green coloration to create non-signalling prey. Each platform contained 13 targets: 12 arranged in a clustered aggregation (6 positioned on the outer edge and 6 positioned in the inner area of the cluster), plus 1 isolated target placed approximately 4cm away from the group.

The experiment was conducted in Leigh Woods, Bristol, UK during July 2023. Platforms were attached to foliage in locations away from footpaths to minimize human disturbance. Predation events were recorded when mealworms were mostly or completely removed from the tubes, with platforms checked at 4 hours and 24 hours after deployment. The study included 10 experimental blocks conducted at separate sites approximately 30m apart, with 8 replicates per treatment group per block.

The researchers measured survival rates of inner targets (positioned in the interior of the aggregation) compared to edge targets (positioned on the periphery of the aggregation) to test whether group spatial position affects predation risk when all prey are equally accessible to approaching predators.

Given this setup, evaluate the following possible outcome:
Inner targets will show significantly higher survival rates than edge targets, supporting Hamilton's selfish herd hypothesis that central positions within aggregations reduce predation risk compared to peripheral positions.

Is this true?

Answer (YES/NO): YES